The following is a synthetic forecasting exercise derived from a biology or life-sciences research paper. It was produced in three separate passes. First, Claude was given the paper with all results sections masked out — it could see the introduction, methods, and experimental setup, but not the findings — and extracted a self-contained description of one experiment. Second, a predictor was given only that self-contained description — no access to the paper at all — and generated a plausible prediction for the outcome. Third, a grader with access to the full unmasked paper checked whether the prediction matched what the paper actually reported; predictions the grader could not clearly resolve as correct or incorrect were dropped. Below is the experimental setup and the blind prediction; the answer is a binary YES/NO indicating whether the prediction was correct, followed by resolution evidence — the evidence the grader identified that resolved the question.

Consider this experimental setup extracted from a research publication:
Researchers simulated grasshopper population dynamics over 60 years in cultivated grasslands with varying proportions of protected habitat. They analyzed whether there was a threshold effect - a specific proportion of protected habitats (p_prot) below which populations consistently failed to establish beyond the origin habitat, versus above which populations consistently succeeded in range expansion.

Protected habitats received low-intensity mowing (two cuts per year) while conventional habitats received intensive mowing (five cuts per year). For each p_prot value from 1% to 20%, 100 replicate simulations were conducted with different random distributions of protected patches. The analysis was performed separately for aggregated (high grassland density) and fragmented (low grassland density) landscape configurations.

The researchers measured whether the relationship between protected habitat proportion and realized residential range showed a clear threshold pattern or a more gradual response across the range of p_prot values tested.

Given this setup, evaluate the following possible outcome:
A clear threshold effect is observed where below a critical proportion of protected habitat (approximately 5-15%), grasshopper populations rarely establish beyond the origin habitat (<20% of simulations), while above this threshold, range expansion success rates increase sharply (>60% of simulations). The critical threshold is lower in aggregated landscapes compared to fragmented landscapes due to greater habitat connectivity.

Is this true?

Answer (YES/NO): NO